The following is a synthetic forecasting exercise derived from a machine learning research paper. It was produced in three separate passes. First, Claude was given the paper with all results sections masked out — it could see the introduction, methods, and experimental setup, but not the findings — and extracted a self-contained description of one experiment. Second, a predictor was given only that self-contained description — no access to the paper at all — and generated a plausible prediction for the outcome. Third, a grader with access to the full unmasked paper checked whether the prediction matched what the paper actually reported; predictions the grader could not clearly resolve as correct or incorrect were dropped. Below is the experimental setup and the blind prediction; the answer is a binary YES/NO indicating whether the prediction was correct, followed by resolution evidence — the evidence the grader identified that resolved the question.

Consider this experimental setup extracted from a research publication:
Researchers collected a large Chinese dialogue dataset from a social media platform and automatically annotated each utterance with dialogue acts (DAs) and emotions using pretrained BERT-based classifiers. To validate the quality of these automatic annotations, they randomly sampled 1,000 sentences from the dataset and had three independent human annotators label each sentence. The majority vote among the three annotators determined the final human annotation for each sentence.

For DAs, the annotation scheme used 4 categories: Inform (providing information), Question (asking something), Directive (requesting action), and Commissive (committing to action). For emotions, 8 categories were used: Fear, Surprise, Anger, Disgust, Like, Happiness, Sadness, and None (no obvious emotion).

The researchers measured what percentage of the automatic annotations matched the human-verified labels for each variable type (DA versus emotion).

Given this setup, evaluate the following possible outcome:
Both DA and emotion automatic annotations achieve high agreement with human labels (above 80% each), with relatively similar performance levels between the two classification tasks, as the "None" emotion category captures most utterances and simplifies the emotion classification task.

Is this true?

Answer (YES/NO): NO